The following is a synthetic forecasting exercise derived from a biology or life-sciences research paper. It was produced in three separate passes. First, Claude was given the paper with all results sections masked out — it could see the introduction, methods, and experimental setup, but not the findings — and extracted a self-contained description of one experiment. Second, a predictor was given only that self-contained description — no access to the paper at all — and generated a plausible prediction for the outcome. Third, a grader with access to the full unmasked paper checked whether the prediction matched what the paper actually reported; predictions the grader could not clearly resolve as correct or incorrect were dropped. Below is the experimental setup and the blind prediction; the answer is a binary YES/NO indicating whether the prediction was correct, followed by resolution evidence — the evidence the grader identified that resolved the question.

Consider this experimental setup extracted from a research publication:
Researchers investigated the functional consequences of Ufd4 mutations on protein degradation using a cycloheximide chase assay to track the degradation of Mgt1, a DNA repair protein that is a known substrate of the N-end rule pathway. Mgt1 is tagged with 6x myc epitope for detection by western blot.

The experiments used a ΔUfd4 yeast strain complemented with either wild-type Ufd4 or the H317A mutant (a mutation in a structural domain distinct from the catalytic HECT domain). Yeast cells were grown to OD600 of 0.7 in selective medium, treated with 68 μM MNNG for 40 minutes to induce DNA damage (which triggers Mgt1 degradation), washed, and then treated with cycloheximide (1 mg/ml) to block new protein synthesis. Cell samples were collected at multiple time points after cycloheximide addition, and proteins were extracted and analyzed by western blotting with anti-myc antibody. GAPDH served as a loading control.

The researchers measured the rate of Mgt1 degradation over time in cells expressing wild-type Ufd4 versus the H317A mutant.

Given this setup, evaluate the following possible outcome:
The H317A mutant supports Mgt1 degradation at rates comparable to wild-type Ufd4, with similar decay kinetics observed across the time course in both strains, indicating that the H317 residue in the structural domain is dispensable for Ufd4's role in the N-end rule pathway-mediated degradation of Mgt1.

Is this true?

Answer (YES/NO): NO